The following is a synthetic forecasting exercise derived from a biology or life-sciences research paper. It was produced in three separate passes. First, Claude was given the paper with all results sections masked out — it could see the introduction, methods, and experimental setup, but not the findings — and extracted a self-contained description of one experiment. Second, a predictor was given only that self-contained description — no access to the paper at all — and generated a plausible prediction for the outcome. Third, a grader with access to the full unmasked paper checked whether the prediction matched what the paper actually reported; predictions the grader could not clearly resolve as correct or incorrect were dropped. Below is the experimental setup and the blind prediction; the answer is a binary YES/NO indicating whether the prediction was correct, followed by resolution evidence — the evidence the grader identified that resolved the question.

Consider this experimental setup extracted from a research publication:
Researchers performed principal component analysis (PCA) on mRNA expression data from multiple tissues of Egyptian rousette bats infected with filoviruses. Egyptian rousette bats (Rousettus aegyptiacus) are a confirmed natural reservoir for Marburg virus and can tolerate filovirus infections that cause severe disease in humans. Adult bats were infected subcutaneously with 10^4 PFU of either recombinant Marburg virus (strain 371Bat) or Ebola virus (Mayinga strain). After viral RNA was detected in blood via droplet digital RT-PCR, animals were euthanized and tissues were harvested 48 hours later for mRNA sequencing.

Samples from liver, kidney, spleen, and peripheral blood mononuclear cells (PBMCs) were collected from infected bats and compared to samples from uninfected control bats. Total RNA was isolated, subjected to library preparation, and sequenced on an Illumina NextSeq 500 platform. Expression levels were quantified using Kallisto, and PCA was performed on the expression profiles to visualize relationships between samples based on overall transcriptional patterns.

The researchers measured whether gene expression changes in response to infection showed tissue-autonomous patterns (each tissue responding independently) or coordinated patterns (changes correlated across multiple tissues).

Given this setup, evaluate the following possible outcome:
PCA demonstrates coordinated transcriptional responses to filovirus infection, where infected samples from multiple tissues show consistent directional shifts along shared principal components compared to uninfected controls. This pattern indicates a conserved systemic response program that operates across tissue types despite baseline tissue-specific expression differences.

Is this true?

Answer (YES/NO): YES